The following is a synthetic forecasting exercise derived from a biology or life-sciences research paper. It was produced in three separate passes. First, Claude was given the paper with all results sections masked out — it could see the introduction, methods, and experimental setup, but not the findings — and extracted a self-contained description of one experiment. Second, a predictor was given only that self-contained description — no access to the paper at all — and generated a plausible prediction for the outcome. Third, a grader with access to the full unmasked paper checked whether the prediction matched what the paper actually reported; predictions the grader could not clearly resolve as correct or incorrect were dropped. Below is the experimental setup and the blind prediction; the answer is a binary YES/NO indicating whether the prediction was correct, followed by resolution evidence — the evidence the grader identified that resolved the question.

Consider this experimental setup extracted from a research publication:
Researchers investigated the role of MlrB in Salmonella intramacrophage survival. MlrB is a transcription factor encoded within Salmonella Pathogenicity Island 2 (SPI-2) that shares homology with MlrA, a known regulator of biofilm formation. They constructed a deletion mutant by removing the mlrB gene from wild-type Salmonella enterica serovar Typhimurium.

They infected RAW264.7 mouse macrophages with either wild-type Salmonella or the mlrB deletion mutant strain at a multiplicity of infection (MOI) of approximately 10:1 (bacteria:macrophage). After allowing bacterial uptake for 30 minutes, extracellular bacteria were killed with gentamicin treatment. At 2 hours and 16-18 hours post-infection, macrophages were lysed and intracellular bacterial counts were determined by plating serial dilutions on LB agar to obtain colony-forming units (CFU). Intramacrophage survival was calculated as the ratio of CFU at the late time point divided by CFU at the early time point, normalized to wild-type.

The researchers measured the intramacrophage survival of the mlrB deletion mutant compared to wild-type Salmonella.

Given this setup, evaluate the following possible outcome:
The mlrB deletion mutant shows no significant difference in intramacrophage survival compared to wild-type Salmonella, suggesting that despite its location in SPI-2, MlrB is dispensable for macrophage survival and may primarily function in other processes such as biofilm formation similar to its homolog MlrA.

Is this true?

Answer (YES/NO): NO